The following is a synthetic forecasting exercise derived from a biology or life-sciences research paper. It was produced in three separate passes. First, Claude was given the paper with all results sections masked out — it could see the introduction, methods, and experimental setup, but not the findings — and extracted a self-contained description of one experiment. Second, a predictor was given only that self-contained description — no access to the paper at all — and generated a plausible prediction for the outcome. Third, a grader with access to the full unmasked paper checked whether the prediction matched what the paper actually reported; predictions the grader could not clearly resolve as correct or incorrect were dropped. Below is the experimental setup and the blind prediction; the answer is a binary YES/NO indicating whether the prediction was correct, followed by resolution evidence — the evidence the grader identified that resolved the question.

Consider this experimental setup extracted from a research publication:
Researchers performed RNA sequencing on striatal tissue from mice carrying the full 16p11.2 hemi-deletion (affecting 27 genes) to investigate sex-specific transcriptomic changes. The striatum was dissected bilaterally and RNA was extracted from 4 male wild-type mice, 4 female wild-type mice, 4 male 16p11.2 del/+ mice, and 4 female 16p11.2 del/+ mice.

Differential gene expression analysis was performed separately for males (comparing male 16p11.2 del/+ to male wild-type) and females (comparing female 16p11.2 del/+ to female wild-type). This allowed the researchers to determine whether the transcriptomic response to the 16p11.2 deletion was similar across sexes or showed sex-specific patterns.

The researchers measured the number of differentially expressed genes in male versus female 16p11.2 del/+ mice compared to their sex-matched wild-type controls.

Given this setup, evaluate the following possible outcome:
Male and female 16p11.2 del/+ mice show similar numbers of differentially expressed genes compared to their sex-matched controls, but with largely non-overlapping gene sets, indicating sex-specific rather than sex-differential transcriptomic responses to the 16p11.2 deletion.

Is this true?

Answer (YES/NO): NO